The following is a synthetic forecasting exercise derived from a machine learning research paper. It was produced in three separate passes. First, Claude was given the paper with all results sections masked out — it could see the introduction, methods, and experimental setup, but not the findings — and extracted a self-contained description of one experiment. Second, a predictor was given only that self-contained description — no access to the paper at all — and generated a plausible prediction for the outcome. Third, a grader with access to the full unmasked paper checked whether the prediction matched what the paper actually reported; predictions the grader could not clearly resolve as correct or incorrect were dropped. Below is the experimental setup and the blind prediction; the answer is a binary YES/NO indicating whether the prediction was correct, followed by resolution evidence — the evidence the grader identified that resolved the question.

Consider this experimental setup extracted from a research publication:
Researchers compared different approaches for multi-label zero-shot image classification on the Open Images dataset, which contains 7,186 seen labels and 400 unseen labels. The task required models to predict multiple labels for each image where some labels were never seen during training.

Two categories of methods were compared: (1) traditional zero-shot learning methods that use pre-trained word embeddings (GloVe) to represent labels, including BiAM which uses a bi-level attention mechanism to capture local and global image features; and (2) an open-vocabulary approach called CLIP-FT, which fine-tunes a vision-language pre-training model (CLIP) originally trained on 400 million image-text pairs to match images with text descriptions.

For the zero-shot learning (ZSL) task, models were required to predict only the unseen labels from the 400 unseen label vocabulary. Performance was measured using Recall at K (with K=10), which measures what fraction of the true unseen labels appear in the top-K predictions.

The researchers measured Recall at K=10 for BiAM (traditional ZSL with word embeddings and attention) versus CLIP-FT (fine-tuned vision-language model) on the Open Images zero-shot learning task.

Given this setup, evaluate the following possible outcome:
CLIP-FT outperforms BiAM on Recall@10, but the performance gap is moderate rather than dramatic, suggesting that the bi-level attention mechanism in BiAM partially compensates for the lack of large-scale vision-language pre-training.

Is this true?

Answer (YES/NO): NO